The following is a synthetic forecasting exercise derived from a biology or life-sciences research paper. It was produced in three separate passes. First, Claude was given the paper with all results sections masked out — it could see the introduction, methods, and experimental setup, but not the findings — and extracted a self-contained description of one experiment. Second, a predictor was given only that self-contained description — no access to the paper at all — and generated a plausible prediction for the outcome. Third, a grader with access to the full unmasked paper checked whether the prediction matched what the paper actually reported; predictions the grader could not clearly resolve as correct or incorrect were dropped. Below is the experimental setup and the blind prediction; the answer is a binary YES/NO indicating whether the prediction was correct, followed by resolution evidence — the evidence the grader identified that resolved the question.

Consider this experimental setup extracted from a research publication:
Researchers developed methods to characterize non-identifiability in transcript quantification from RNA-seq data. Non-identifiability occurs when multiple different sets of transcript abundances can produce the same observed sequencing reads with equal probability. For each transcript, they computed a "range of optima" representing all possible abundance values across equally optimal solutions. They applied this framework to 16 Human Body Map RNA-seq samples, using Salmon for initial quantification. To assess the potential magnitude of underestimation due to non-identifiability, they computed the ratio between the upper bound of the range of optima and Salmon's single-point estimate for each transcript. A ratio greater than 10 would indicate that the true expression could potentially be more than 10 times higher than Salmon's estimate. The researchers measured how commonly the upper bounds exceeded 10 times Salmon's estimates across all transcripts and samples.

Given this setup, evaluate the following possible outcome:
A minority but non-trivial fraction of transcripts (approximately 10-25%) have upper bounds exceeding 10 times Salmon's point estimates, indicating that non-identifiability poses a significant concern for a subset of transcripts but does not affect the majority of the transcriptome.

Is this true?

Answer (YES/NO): NO